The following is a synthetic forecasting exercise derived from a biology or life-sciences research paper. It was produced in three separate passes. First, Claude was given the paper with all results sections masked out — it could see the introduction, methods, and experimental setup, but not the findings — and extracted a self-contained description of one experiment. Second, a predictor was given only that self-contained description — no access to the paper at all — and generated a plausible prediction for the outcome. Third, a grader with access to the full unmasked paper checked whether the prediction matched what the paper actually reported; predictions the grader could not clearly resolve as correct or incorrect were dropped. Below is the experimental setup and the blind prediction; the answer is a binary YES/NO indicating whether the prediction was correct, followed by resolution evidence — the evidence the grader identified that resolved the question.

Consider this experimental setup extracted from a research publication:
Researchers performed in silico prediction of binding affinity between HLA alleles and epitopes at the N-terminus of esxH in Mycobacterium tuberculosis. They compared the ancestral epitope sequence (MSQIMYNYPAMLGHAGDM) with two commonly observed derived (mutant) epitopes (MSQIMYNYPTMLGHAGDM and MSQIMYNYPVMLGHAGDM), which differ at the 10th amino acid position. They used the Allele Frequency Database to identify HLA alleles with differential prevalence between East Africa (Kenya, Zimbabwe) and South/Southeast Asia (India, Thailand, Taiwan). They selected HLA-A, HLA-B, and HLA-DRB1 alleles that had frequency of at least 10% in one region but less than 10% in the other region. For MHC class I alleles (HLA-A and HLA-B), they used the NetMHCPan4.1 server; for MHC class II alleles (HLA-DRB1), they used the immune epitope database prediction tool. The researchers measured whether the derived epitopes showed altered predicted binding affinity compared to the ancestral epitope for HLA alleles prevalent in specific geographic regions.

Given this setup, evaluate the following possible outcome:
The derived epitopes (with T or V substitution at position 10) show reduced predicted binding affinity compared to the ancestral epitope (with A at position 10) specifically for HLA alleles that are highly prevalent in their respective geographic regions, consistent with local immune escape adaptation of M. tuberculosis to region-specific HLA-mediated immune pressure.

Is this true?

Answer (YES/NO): NO